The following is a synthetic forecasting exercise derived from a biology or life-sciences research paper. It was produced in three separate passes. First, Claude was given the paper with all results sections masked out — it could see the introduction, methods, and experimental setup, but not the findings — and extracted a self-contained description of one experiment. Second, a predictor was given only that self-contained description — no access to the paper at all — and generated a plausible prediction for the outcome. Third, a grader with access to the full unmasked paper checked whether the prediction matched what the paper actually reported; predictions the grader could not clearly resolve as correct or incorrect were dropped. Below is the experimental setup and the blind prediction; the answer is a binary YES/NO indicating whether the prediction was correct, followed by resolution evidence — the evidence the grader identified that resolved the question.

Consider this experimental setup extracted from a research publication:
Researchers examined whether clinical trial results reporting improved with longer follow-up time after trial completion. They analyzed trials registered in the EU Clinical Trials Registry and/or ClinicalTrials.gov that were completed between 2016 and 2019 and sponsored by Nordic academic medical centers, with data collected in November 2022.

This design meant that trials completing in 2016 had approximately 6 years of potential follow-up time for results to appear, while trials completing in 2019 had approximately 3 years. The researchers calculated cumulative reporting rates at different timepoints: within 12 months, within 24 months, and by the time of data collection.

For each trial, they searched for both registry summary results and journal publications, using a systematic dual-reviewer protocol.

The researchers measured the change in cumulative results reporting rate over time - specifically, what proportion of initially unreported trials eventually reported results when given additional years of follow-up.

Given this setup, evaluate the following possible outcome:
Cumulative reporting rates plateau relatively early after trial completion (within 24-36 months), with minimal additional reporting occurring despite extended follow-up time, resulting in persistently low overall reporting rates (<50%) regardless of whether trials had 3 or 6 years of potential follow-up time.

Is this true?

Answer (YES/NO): NO